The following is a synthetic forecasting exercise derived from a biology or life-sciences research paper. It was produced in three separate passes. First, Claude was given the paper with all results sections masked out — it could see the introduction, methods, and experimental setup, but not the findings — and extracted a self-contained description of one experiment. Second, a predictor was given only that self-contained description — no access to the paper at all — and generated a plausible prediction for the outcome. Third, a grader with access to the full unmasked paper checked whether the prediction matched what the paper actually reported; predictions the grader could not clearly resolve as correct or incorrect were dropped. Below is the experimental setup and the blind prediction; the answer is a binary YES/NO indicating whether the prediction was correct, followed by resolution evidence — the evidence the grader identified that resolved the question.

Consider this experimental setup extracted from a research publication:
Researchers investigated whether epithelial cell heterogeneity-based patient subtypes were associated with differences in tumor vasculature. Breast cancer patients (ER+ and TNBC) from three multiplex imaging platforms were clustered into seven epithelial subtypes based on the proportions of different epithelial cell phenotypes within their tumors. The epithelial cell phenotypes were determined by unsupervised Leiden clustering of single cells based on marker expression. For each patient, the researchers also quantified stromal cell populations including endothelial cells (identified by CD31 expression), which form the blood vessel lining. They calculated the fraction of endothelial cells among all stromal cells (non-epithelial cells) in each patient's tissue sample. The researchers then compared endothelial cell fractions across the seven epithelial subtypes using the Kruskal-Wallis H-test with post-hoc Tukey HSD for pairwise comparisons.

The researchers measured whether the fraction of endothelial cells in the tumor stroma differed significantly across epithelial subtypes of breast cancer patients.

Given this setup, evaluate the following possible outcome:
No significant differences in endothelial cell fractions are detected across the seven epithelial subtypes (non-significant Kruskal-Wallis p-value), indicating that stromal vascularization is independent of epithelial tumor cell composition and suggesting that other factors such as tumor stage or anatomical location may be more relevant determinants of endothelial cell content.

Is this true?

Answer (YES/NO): NO